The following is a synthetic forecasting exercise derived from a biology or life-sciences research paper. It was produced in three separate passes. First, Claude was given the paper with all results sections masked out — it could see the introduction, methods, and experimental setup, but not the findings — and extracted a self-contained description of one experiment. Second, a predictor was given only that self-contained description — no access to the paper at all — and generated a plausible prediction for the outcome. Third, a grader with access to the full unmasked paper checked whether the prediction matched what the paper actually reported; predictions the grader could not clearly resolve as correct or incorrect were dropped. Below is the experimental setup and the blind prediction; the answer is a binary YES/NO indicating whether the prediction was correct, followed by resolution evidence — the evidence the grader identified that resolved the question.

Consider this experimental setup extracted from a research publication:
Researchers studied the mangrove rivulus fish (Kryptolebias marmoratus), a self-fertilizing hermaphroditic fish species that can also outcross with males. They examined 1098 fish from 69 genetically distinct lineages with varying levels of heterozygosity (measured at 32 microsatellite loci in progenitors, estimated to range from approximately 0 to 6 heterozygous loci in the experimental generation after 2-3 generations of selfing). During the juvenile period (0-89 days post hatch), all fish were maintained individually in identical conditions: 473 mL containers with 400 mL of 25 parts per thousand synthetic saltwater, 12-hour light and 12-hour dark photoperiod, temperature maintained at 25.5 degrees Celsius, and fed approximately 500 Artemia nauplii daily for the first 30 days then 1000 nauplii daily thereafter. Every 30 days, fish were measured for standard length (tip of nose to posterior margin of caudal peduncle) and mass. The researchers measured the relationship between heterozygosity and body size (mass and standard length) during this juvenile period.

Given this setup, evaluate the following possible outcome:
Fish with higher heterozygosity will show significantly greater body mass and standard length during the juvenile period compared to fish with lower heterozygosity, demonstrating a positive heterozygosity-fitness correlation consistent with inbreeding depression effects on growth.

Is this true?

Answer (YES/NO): NO